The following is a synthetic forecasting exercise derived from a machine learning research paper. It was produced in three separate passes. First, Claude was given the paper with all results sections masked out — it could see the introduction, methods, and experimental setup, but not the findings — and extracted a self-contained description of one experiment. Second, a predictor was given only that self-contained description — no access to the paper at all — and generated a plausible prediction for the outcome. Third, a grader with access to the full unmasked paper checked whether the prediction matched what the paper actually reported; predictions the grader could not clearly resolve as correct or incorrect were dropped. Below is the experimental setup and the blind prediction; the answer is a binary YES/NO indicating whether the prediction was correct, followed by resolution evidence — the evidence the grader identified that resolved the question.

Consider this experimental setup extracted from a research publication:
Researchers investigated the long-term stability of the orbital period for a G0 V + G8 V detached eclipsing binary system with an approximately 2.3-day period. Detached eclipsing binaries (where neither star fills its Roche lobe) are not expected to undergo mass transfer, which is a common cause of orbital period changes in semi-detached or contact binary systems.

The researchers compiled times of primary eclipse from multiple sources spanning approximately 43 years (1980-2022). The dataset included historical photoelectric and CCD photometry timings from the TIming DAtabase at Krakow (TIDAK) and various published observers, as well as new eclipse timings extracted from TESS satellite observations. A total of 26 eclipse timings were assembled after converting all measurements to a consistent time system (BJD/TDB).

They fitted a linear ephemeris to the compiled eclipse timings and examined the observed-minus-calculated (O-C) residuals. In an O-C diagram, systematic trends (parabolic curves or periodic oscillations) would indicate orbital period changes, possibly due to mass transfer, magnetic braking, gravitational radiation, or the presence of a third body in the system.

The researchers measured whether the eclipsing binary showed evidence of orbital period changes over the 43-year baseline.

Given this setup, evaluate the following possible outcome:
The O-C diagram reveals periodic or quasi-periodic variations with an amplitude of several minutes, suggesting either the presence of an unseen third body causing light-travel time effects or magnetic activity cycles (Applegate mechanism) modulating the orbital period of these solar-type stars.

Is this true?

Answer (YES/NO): NO